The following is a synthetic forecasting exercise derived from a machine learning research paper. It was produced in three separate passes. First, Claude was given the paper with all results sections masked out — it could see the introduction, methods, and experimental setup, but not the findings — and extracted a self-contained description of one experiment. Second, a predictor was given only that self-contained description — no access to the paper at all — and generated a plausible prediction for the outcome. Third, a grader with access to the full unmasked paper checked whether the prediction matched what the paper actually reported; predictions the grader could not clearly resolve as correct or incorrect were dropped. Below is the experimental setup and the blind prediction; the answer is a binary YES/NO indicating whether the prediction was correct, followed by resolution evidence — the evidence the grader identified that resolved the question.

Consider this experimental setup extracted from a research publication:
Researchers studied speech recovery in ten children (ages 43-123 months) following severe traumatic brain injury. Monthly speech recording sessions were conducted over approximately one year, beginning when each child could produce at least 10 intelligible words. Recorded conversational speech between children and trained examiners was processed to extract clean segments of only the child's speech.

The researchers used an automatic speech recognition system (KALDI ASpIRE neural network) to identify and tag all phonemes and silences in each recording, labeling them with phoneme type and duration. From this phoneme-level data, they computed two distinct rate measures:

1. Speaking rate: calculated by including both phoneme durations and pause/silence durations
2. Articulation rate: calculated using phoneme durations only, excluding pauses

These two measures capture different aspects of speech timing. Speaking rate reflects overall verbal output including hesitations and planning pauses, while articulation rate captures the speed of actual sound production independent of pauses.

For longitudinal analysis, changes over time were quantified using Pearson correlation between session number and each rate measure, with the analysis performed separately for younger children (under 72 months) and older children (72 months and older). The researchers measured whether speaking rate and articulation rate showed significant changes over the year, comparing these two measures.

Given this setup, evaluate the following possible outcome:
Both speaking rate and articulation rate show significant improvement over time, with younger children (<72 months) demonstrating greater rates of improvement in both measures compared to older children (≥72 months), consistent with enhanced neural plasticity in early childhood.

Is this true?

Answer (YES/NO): NO